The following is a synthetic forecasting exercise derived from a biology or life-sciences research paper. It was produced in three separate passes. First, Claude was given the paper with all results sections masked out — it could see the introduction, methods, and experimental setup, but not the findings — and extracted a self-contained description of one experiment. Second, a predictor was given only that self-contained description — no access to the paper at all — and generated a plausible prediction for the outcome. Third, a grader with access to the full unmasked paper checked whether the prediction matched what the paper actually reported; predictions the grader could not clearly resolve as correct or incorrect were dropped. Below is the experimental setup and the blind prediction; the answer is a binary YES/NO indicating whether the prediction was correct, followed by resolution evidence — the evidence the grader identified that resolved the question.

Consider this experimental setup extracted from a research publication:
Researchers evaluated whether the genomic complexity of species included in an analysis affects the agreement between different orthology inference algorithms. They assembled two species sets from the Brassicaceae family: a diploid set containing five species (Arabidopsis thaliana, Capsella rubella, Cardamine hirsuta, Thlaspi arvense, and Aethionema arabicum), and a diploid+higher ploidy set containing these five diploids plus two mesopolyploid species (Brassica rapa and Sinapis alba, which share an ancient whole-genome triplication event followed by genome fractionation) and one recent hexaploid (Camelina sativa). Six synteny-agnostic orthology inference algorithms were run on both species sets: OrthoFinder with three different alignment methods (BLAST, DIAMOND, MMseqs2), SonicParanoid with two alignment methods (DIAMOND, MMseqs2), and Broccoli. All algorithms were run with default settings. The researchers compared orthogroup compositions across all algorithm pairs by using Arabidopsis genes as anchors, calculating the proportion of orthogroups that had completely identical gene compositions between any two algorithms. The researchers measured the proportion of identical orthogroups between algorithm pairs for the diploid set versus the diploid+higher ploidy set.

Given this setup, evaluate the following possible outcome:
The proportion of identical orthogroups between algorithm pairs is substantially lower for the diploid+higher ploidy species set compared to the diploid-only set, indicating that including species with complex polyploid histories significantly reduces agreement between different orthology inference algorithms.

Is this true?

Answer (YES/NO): YES